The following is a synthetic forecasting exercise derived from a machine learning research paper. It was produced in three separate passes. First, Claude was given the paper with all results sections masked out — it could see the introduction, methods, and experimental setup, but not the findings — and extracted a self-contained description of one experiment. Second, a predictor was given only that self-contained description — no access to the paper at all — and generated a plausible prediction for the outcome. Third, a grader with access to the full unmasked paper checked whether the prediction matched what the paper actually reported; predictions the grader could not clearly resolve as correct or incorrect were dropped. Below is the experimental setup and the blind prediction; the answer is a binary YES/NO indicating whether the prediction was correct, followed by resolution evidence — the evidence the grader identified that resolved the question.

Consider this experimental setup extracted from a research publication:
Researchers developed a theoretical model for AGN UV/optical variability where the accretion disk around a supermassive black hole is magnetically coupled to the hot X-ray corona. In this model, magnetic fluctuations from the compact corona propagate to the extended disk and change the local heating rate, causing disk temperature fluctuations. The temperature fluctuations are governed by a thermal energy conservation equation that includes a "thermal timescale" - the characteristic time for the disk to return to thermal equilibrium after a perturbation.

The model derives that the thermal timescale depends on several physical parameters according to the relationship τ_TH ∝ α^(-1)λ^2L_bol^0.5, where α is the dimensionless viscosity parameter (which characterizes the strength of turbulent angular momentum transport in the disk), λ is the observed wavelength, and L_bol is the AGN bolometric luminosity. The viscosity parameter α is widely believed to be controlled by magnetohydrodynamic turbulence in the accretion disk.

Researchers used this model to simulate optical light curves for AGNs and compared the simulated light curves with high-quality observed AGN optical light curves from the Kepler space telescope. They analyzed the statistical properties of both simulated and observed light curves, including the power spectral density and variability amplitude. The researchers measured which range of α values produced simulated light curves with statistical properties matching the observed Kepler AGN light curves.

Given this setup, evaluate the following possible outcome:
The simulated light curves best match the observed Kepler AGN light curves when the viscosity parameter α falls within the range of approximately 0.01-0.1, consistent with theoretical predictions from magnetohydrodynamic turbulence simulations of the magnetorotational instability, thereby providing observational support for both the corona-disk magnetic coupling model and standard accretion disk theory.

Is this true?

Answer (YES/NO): NO